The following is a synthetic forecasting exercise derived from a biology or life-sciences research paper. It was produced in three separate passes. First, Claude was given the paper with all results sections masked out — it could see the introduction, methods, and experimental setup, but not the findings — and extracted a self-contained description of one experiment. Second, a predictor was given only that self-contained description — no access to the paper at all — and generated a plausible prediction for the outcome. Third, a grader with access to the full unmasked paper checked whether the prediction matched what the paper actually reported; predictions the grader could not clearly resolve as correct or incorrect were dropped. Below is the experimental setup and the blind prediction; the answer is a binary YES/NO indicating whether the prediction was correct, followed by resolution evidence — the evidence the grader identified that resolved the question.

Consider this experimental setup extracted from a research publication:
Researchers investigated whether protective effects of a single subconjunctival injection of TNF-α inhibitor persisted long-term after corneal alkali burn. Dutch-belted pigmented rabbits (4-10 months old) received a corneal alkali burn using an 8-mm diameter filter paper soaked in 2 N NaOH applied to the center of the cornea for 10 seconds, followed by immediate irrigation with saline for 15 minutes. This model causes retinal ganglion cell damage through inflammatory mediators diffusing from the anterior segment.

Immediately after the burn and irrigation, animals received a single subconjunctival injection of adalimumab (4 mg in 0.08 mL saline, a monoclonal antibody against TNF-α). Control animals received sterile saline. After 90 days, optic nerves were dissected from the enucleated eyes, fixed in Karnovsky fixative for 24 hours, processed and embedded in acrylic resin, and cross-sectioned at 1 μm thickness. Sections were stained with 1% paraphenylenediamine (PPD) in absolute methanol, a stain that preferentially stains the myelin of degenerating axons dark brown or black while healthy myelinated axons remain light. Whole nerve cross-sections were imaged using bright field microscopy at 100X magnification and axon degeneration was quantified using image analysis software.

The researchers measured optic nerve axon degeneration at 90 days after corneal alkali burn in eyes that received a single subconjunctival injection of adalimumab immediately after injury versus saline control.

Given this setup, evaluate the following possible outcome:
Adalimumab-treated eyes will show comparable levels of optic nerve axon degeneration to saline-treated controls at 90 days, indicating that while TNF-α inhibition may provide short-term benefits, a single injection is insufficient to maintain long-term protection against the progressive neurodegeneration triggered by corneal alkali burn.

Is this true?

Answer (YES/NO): NO